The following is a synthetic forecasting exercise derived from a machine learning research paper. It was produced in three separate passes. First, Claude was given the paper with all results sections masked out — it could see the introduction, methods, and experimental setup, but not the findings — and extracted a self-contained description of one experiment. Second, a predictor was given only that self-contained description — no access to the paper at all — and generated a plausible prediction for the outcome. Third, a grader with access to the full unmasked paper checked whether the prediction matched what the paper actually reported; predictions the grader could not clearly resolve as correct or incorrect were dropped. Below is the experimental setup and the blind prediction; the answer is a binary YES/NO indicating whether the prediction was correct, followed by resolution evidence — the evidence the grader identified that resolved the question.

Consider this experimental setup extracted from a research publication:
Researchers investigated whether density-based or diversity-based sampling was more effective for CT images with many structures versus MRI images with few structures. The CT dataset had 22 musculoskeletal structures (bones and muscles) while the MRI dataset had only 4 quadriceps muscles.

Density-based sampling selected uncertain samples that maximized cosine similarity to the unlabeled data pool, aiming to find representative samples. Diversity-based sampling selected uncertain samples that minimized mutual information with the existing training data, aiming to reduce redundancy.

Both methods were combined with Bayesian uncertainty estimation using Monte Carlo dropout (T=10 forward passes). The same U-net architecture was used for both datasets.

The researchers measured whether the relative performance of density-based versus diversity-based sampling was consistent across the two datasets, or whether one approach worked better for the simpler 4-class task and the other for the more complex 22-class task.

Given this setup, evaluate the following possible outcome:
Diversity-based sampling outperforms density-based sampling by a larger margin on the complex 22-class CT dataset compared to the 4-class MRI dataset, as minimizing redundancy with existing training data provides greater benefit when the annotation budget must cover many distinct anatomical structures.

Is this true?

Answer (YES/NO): NO